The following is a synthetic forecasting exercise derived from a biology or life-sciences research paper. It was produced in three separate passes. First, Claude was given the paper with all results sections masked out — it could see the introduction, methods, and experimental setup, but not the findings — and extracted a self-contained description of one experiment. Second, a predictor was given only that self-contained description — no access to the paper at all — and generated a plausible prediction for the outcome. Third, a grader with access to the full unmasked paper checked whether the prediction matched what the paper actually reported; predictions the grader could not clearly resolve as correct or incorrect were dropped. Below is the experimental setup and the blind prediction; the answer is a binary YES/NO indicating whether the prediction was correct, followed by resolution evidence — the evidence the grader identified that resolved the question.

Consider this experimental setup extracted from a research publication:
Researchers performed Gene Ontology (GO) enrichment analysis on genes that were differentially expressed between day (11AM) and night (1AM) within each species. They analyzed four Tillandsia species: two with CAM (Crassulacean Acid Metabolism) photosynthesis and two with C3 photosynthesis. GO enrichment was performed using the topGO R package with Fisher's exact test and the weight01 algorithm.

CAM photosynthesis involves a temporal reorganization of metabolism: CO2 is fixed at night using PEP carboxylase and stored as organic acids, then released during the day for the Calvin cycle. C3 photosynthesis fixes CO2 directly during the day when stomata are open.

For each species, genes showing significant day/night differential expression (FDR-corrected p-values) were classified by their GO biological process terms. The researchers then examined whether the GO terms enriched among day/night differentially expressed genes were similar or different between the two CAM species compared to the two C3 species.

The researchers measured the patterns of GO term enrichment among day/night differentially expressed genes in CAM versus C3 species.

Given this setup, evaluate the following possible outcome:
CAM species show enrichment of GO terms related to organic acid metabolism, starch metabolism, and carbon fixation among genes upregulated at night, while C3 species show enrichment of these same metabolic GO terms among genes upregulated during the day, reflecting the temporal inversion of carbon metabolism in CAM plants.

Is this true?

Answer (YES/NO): NO